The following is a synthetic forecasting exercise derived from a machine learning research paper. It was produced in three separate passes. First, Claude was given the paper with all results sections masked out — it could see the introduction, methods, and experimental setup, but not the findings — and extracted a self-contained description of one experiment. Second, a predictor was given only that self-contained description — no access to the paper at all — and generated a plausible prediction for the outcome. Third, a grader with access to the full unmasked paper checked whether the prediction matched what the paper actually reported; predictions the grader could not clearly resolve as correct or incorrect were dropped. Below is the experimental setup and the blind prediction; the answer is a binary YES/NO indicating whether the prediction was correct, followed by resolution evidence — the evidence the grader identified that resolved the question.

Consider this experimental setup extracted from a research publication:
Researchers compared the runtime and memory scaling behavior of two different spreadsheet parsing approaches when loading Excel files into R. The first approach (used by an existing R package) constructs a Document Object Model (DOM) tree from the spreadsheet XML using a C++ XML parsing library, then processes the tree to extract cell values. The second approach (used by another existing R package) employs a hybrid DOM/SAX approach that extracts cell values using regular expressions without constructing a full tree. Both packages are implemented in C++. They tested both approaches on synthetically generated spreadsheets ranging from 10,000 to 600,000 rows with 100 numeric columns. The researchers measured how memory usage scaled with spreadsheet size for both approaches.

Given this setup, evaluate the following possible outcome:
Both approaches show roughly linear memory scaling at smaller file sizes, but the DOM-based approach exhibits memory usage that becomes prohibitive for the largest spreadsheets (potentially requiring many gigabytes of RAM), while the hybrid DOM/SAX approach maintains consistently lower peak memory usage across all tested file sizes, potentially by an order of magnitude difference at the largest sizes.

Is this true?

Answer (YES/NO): NO